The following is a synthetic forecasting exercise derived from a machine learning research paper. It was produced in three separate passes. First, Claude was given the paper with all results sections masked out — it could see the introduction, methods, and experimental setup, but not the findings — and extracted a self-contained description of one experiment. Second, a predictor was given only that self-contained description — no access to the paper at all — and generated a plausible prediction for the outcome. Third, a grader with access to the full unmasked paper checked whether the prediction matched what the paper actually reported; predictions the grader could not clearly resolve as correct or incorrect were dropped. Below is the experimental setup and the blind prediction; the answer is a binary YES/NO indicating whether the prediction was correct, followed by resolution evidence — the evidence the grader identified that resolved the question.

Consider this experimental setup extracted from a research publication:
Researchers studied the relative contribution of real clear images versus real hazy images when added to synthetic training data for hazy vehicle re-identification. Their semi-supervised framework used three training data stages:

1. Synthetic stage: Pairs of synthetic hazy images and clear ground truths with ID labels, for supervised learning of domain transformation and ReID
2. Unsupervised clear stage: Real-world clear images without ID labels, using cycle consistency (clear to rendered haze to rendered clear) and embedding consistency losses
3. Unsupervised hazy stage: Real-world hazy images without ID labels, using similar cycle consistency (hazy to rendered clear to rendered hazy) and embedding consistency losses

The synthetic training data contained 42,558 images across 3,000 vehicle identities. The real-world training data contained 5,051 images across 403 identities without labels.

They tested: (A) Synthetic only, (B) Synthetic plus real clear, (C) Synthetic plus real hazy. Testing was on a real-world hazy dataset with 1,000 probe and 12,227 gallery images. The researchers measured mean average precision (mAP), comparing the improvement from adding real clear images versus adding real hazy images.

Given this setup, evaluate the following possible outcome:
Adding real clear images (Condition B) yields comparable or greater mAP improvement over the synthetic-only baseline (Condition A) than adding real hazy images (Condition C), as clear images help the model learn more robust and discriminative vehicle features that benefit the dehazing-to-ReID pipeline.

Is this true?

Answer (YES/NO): NO